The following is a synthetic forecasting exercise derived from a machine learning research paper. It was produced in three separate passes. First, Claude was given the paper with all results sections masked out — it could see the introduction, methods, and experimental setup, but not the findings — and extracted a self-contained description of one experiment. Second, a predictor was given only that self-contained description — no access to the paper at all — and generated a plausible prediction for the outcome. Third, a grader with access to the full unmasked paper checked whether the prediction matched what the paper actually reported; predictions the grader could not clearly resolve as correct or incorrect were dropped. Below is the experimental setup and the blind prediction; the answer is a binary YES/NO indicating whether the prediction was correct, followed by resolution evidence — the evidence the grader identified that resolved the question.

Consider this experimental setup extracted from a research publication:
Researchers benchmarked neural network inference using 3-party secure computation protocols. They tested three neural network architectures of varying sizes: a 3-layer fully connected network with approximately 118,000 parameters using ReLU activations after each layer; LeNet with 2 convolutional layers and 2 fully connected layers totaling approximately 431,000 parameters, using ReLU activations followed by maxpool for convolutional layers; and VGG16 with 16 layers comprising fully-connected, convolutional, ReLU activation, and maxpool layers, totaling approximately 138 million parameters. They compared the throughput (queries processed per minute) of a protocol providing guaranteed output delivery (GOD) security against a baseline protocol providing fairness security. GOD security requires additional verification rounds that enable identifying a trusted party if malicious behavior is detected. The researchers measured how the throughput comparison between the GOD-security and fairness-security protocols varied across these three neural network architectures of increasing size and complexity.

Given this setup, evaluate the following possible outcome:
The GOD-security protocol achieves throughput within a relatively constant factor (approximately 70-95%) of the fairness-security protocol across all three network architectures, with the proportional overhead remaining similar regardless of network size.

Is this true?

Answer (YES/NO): NO